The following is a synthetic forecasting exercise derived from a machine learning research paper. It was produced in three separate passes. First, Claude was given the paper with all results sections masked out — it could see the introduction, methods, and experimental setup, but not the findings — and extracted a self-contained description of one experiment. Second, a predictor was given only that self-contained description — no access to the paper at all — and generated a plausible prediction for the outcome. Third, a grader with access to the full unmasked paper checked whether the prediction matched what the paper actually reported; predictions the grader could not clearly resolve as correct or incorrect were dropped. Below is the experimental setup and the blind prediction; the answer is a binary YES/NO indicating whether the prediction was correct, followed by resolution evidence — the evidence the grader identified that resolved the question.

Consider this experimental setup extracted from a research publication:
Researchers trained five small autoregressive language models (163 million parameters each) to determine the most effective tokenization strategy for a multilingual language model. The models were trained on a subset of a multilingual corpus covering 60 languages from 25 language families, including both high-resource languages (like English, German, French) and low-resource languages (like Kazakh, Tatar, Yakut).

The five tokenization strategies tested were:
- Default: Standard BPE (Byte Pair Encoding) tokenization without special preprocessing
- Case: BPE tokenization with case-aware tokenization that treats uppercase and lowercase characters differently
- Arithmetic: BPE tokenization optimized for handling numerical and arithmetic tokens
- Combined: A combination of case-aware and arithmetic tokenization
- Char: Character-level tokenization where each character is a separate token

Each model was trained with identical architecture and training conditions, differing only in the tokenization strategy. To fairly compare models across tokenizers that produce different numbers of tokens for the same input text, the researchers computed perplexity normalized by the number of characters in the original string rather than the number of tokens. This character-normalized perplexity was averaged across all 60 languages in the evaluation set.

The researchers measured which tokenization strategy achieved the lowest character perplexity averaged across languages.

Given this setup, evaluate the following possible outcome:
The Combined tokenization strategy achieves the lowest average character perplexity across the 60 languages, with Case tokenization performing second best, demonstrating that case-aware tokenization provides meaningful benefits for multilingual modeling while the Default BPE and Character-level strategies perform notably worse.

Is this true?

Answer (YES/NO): NO